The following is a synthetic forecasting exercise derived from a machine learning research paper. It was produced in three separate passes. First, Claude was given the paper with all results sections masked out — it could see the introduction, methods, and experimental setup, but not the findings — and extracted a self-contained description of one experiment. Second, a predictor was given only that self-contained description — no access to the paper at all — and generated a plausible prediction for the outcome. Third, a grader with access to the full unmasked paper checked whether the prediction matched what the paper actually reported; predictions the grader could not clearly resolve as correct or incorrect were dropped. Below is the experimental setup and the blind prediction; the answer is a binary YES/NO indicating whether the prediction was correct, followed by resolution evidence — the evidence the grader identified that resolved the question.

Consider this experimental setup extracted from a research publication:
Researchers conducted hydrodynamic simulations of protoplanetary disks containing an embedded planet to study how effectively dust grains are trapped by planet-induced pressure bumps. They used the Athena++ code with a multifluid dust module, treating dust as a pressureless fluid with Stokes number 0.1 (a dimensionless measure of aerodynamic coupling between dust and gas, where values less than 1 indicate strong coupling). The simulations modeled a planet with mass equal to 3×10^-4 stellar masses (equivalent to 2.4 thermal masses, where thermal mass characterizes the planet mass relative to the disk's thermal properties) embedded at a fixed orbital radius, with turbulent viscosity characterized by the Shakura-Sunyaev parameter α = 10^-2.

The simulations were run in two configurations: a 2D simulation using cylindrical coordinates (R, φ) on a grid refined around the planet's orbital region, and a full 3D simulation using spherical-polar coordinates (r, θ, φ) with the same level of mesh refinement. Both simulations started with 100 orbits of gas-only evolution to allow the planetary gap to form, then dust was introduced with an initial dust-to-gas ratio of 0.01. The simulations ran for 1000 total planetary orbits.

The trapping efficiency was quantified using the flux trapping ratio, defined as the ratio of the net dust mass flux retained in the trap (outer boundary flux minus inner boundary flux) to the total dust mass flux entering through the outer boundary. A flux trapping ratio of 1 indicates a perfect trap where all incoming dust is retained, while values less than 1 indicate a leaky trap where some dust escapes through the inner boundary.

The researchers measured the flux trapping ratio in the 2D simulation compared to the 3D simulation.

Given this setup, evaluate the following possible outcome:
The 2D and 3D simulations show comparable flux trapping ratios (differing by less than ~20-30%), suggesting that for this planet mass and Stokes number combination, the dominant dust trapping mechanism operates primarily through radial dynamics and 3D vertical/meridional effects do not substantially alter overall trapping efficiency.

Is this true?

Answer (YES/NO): NO